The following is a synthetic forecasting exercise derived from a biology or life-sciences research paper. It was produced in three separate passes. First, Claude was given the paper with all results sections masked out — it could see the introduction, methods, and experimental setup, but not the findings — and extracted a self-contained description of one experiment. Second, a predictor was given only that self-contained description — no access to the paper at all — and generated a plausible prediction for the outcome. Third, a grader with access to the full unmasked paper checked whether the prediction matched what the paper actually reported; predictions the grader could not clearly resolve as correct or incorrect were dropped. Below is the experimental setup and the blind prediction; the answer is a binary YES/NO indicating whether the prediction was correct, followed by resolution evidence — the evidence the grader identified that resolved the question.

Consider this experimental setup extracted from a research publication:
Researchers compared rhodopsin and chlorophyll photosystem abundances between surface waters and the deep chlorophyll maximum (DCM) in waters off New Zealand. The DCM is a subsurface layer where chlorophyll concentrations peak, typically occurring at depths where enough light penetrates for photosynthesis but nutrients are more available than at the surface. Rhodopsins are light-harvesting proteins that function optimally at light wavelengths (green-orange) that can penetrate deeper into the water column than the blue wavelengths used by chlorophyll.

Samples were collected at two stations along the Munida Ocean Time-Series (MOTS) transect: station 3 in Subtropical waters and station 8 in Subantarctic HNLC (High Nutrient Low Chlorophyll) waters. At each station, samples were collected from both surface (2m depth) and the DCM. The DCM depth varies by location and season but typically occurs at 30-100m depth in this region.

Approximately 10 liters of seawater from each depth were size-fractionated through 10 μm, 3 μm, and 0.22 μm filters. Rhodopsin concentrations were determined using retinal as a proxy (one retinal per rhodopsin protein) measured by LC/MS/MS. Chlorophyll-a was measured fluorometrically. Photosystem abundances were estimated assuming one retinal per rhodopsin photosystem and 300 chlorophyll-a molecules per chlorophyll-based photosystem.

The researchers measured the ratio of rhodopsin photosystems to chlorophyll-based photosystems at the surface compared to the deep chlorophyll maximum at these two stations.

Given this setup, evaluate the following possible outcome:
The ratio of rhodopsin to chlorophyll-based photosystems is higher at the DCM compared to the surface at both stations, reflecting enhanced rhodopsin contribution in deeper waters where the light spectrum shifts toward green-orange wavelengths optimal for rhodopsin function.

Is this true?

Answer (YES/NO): NO